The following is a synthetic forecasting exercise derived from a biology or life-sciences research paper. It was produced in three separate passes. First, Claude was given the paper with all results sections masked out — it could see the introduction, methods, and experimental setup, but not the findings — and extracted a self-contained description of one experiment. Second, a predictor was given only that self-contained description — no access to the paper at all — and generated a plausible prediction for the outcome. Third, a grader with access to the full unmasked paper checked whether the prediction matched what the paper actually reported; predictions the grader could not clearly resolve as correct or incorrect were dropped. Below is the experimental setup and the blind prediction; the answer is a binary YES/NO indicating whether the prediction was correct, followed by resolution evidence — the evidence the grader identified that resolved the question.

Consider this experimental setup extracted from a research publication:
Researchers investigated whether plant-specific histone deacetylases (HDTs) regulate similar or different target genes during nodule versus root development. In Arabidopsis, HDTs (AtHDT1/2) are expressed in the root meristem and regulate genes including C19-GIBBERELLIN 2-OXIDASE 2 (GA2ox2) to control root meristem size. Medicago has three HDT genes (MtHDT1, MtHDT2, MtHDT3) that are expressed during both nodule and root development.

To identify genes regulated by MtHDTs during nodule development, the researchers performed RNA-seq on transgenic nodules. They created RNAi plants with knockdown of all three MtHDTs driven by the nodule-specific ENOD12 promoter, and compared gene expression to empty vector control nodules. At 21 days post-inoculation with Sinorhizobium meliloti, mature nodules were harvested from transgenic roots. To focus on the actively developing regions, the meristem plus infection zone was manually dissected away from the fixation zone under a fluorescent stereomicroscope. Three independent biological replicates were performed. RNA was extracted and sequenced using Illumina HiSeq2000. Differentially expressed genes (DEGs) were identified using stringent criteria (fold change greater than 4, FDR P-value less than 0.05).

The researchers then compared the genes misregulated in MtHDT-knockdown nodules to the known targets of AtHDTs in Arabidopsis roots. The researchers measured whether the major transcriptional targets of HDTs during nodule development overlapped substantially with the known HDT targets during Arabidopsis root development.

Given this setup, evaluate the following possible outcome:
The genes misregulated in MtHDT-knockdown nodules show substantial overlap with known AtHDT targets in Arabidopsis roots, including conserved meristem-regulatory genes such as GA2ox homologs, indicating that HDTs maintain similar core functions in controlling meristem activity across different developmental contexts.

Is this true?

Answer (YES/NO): NO